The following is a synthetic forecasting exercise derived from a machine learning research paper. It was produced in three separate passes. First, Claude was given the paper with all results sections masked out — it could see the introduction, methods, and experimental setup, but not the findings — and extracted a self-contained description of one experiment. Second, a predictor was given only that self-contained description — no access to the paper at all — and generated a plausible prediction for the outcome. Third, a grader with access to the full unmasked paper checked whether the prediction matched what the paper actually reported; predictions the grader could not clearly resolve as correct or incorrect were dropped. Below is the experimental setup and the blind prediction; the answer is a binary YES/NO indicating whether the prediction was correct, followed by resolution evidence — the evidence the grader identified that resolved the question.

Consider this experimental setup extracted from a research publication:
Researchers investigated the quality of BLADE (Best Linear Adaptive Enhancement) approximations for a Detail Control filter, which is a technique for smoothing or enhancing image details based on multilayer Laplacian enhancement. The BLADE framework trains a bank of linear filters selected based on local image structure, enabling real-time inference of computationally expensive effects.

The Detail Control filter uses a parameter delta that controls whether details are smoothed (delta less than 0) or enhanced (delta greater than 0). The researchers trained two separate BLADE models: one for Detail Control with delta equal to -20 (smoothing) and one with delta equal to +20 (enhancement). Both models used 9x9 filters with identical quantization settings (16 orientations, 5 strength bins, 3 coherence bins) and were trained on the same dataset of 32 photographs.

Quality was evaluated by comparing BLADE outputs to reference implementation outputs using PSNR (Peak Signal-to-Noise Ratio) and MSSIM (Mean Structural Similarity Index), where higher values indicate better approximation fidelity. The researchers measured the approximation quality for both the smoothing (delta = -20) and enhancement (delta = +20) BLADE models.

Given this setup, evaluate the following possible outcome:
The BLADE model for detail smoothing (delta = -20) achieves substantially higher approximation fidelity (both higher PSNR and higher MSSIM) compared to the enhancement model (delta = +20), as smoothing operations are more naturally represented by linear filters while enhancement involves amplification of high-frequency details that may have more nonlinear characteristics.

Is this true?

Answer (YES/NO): NO